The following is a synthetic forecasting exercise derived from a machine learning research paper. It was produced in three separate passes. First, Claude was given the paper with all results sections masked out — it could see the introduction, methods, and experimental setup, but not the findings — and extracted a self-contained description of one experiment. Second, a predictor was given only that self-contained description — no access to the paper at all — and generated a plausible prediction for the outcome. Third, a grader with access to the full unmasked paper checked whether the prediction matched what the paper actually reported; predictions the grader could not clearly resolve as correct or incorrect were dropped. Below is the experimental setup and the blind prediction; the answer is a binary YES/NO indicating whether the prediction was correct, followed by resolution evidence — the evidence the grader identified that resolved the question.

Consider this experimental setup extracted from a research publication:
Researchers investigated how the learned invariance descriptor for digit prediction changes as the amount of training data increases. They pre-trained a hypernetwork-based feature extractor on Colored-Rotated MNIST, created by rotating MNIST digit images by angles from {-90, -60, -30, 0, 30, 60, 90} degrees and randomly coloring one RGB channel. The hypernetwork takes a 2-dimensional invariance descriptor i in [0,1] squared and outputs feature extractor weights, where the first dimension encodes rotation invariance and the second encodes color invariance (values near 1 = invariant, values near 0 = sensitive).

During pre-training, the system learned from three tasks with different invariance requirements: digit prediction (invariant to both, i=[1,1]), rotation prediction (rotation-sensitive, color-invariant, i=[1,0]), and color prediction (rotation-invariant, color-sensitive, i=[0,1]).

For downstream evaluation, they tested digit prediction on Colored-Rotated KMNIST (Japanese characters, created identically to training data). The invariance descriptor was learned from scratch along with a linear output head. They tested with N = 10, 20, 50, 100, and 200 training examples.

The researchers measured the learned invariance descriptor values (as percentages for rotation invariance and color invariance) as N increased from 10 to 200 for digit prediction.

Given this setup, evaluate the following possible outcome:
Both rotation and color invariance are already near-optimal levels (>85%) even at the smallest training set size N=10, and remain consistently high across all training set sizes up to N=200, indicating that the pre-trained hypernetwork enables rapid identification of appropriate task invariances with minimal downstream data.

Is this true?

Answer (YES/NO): NO